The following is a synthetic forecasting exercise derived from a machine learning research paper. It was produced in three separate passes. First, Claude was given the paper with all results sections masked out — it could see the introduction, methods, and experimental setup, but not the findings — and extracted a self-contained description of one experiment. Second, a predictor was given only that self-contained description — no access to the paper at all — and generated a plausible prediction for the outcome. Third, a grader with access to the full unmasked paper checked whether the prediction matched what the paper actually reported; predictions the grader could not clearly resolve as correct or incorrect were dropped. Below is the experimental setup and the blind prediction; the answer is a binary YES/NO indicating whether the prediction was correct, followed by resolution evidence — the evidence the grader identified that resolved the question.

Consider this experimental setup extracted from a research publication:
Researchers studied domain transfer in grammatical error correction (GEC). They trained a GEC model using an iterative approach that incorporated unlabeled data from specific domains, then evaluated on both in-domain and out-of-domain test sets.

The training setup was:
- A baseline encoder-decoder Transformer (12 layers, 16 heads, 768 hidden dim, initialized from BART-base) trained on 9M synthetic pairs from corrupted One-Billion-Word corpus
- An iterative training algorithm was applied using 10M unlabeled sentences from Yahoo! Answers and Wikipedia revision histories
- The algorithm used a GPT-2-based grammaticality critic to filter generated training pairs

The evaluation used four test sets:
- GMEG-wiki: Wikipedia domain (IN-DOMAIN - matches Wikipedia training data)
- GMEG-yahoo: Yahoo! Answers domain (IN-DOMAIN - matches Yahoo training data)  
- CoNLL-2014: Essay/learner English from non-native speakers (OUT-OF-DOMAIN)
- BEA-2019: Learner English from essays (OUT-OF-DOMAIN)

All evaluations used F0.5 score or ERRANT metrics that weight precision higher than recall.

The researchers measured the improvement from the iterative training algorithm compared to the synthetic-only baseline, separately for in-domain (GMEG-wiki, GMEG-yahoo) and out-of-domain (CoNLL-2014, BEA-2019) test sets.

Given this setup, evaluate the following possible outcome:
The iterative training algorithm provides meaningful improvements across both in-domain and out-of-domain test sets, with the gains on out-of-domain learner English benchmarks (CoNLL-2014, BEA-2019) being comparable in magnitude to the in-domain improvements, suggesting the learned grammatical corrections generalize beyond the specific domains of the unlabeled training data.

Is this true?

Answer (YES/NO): YES